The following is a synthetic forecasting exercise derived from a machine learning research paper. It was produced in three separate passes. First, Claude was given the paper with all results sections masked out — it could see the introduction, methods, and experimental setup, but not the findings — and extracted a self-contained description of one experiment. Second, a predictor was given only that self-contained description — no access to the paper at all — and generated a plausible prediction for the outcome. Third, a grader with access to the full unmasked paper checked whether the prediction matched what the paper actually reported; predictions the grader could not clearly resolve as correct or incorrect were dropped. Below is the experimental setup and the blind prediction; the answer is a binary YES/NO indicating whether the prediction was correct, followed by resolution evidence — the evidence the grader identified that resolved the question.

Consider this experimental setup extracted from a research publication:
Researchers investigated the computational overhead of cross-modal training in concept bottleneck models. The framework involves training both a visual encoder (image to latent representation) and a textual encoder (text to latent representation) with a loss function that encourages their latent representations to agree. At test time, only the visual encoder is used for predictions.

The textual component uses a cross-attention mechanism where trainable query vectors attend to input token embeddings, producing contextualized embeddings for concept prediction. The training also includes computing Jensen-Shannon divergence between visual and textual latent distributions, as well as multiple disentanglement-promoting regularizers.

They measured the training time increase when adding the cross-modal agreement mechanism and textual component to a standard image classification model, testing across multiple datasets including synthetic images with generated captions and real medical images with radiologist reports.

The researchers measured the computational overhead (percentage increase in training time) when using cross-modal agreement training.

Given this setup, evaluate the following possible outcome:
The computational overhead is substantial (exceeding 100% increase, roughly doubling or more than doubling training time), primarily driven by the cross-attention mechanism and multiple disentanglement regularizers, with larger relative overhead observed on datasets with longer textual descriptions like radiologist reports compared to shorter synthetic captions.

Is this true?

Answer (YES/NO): NO